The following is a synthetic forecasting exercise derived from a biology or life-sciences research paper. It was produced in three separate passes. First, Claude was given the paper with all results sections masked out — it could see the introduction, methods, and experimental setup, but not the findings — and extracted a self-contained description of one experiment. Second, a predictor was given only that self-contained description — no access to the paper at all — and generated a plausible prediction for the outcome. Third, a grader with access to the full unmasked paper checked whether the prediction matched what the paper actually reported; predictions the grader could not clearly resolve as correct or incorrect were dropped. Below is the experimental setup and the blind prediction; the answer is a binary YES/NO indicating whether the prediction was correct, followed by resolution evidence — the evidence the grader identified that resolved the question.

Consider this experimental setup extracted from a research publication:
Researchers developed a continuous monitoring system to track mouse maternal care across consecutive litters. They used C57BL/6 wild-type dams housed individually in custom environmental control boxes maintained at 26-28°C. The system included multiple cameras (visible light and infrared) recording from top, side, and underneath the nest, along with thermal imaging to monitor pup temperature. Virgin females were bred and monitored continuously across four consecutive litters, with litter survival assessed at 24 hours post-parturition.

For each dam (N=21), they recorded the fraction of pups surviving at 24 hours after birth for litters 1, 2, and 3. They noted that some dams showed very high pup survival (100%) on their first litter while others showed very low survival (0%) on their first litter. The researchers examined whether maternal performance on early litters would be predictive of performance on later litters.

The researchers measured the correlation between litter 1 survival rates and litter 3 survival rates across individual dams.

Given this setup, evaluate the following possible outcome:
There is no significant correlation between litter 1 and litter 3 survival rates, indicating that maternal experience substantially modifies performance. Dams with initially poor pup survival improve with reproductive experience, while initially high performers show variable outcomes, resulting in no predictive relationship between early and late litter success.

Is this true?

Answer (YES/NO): NO